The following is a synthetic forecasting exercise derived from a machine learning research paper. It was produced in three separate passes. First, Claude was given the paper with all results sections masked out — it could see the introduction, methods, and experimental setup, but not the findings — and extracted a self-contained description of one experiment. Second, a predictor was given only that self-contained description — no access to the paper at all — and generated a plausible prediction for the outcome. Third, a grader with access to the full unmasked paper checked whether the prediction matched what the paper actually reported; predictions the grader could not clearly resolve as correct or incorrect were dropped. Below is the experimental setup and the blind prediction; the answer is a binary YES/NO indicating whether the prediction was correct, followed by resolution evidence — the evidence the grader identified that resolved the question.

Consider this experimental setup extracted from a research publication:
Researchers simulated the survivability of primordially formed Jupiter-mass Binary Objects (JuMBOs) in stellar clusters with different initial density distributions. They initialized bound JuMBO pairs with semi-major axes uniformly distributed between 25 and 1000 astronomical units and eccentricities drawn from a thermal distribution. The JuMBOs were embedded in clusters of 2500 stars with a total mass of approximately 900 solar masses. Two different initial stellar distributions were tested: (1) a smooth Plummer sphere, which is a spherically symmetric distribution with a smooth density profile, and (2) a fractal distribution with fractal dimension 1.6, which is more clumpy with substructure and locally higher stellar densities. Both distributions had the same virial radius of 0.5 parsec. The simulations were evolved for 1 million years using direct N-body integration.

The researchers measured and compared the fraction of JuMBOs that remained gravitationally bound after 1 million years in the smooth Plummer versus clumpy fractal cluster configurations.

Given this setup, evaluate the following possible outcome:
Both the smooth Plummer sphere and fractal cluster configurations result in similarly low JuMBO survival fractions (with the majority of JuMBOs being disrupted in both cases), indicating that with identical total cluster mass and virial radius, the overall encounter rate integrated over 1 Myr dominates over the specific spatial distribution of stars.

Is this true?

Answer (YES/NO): NO